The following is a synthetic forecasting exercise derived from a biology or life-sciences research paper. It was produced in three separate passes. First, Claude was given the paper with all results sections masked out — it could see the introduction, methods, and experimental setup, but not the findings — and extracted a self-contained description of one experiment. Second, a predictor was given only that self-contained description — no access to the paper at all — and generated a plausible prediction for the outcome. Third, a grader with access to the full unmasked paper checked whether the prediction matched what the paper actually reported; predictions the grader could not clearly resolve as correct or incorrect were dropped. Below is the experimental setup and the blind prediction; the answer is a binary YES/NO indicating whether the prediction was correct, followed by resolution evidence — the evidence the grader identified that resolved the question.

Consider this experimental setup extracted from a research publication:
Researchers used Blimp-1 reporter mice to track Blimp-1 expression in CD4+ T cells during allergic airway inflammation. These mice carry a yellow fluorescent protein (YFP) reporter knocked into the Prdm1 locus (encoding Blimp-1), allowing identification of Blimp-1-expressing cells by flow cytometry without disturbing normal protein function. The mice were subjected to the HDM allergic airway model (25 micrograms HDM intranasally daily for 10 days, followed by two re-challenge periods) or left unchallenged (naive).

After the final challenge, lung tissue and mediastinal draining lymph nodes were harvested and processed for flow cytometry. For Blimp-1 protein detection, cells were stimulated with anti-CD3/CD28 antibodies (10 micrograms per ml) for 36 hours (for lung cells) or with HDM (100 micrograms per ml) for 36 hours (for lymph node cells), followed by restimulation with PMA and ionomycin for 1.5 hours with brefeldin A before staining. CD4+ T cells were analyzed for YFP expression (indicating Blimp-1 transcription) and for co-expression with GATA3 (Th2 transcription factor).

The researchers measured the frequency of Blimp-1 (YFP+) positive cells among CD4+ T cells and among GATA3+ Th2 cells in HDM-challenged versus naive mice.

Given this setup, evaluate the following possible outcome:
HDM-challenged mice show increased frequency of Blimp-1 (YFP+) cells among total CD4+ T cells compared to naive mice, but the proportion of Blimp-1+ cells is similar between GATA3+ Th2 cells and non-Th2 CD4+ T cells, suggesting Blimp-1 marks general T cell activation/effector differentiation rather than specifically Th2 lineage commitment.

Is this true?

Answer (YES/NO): NO